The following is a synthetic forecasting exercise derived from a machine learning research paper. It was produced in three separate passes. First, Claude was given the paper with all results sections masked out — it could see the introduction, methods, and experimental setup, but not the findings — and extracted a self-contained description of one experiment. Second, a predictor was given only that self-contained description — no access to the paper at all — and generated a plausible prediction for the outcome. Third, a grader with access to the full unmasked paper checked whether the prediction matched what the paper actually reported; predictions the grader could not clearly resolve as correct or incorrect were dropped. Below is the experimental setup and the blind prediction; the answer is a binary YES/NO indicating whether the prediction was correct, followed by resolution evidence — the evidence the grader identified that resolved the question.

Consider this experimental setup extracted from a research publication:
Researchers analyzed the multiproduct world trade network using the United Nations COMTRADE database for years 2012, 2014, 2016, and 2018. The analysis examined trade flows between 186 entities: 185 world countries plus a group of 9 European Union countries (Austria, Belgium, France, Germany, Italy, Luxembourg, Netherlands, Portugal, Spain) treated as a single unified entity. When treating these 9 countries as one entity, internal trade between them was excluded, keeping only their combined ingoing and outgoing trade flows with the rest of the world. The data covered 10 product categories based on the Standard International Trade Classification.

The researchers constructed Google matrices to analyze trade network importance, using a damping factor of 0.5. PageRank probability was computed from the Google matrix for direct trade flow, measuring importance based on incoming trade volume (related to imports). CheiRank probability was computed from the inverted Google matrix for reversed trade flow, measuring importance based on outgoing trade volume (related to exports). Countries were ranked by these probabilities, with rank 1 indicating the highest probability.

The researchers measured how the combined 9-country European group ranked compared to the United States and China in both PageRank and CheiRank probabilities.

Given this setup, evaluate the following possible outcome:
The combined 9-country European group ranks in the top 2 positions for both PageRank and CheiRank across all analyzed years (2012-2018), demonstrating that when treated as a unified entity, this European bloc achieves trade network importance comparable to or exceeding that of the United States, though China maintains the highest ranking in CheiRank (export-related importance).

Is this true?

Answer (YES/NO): NO